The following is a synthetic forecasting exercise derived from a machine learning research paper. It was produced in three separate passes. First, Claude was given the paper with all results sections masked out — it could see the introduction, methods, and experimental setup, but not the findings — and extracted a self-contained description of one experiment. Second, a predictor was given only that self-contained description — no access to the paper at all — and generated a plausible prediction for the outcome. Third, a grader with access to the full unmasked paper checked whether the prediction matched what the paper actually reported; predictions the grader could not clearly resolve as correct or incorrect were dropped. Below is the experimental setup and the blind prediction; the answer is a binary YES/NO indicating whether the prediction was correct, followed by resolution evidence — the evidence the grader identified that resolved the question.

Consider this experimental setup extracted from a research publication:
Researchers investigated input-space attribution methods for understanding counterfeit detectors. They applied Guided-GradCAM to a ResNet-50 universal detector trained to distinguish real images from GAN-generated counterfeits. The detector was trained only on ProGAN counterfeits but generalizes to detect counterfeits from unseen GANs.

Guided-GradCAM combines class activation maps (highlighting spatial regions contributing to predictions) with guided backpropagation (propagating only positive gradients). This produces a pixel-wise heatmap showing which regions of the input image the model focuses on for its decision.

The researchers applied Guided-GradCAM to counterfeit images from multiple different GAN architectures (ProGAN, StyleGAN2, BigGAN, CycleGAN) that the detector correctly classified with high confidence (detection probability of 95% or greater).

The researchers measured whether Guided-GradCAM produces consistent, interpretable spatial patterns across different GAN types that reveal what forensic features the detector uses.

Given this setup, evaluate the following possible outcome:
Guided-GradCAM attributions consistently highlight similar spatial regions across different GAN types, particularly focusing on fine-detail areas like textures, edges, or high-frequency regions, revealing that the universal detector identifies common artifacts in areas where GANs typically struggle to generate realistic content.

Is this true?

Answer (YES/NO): NO